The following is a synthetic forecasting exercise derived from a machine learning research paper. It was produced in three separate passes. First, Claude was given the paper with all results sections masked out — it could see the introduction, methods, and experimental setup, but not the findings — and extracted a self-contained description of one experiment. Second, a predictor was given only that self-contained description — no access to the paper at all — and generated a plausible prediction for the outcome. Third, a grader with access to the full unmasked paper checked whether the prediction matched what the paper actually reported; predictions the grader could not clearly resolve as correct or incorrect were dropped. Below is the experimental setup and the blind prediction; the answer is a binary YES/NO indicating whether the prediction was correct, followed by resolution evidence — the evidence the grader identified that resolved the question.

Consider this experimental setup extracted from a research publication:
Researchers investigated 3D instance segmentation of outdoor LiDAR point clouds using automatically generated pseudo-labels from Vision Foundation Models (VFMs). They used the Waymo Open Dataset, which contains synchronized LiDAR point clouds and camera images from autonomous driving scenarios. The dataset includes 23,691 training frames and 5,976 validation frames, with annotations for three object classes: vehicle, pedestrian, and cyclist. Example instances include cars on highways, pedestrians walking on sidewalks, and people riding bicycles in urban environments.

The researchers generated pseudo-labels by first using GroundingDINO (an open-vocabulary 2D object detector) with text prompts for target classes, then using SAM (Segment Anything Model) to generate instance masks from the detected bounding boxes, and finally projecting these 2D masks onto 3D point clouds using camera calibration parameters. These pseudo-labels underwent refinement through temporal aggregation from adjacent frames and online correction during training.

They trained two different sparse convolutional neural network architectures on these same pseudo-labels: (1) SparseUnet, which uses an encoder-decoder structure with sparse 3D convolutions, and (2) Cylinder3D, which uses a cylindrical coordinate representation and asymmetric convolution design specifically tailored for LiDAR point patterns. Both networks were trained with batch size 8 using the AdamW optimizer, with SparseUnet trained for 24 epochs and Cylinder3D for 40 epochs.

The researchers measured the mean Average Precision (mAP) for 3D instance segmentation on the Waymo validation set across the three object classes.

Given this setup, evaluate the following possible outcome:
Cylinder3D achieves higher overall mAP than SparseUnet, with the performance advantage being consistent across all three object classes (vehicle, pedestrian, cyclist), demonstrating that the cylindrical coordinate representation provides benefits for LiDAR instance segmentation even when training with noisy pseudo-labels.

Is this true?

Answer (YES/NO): NO